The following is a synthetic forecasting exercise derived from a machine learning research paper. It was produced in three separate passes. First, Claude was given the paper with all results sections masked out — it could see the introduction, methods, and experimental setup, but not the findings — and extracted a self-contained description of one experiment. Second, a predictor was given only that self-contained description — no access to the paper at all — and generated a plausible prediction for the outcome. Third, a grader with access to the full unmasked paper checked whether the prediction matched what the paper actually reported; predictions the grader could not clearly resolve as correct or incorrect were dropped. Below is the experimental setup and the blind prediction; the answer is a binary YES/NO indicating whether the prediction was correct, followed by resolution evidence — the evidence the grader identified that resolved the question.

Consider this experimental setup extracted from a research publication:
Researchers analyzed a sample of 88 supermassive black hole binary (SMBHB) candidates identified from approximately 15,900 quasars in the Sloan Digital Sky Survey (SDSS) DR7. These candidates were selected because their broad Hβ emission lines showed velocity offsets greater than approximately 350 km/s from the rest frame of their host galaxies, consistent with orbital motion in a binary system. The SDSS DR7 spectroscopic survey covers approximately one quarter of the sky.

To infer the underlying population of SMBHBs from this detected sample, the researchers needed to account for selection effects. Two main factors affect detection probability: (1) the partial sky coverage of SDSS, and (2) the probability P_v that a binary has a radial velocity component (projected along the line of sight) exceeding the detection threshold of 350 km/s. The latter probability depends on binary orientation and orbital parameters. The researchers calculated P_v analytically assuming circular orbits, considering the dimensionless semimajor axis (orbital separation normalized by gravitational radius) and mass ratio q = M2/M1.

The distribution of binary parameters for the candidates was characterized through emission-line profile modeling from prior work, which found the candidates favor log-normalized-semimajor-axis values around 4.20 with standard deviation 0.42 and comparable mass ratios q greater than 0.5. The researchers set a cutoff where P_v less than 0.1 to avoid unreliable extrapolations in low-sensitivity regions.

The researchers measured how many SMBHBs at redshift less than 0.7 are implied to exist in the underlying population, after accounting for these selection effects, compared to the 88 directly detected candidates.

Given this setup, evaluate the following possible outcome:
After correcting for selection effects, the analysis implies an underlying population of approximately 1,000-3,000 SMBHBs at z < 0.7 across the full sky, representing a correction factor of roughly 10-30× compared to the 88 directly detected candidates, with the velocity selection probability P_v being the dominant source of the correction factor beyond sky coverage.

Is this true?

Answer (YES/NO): YES